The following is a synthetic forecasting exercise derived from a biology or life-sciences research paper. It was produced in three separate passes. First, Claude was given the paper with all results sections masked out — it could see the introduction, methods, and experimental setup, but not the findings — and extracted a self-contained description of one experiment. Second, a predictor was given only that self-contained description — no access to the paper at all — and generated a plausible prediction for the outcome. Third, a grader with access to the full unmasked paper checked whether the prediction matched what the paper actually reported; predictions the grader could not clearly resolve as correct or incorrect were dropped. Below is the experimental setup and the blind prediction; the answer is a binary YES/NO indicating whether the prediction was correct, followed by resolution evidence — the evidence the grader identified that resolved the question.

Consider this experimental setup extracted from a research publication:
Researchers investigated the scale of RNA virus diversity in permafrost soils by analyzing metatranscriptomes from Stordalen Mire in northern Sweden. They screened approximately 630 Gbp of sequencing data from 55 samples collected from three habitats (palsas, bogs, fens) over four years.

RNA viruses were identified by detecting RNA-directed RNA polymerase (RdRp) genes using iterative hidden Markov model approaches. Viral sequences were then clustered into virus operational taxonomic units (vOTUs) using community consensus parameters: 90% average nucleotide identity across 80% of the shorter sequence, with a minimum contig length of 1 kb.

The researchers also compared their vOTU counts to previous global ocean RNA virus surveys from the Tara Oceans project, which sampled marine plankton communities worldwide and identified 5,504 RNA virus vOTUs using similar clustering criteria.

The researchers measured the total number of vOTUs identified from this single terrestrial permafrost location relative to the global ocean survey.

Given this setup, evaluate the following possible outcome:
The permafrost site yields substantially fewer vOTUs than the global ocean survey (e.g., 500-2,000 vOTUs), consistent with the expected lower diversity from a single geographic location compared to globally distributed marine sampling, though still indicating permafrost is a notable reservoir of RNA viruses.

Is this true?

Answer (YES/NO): NO